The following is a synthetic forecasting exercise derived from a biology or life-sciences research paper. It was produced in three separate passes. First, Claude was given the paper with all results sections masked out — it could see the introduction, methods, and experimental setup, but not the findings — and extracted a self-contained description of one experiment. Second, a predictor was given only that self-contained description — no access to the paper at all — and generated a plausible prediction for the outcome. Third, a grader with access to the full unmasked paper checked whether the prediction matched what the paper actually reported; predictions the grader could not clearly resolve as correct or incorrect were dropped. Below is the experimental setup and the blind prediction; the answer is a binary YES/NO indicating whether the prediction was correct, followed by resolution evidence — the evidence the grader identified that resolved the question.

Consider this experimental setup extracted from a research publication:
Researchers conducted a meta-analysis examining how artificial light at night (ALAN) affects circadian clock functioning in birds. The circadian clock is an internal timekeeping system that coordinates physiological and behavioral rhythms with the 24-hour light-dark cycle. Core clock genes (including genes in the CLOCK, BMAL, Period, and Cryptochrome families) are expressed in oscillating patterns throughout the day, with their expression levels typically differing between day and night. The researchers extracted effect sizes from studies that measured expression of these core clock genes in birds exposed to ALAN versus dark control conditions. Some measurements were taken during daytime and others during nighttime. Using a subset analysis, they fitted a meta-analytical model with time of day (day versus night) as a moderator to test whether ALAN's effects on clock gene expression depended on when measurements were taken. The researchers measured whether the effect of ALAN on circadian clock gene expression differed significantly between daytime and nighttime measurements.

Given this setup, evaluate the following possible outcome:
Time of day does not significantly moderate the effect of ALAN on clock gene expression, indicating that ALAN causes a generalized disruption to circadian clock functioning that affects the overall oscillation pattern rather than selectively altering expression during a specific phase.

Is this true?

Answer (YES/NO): NO